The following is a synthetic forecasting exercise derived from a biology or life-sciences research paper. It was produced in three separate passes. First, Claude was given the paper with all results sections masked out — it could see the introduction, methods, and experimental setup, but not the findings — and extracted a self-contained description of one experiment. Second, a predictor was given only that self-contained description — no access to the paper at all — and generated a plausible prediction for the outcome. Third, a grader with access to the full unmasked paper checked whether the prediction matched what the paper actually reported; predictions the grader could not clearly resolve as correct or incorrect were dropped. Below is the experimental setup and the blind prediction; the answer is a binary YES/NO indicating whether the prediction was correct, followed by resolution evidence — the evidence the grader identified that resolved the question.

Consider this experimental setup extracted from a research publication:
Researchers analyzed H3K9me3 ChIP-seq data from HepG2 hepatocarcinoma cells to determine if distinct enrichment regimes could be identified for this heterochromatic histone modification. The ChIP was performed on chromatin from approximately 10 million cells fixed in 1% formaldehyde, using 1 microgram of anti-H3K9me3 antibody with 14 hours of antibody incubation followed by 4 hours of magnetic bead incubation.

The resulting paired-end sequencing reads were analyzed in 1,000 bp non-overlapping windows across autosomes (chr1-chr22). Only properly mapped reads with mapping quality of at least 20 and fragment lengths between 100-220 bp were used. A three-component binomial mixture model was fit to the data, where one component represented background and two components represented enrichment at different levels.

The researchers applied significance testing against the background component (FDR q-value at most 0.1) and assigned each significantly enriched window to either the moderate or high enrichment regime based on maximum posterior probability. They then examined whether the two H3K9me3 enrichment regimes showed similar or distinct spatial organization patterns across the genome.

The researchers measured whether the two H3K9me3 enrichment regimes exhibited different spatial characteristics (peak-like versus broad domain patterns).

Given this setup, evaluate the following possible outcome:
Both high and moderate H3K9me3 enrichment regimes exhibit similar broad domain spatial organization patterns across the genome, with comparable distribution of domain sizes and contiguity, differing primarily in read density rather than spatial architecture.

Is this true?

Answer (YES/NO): NO